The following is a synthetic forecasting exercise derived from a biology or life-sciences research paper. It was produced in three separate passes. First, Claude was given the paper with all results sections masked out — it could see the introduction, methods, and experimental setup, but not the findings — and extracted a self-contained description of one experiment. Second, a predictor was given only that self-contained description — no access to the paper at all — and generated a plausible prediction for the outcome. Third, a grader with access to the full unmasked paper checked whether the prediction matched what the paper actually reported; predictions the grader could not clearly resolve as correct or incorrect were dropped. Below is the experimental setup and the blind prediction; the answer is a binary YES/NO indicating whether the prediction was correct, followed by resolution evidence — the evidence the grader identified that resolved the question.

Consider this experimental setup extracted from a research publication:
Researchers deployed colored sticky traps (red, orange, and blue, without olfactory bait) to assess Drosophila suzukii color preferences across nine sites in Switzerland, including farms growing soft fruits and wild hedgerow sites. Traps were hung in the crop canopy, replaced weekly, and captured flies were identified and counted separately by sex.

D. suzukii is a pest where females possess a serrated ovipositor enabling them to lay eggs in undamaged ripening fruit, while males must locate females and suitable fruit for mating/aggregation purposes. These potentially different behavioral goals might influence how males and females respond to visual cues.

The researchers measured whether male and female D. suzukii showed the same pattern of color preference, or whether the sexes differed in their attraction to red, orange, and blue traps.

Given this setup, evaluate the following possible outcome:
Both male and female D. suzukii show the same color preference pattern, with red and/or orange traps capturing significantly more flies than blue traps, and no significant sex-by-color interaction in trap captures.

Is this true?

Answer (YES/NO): NO